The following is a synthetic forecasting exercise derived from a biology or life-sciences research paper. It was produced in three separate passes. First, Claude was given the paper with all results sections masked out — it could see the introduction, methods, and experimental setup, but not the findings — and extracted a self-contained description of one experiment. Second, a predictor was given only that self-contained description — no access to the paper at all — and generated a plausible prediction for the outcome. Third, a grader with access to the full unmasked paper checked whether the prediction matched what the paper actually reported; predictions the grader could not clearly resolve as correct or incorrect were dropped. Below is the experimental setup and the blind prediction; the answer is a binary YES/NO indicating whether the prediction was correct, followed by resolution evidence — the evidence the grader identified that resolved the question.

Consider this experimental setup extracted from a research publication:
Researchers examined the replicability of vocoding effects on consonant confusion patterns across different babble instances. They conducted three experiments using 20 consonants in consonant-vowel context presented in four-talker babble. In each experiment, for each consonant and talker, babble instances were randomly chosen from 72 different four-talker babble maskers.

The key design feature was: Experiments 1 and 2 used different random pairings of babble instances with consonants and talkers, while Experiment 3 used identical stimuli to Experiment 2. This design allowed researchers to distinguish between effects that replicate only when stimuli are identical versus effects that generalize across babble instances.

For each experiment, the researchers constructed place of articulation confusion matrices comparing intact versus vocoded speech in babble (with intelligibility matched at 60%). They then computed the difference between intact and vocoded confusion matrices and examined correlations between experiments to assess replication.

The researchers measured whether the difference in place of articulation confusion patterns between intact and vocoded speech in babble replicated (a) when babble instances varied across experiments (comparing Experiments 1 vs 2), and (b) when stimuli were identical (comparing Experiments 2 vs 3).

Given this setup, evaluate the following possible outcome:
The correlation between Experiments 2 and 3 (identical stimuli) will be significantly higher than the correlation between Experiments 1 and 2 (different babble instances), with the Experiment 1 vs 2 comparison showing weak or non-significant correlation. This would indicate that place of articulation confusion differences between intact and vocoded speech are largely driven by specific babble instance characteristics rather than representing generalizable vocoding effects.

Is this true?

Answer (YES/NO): YES